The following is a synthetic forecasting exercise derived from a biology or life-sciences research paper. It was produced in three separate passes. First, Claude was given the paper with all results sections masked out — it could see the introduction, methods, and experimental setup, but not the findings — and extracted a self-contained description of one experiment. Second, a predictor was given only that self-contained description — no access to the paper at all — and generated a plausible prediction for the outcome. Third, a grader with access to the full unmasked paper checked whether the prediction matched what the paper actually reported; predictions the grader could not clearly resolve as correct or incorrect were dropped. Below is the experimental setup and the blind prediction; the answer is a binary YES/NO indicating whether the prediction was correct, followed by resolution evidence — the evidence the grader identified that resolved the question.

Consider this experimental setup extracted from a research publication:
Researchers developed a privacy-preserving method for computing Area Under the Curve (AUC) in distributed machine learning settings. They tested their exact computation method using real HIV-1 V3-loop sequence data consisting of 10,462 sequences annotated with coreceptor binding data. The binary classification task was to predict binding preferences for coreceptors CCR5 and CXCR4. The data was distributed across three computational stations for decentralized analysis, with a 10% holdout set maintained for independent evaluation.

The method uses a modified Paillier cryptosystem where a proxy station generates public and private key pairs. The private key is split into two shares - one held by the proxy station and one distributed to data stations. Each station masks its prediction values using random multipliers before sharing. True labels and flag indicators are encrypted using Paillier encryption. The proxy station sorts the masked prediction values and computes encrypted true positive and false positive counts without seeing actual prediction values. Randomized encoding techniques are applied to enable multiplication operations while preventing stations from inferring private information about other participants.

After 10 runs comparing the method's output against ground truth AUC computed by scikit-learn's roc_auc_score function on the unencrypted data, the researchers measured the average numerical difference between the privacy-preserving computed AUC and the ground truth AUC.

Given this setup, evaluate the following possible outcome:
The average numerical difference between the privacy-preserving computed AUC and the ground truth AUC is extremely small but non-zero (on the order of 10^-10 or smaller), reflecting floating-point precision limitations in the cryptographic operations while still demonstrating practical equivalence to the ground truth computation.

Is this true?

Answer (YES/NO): YES